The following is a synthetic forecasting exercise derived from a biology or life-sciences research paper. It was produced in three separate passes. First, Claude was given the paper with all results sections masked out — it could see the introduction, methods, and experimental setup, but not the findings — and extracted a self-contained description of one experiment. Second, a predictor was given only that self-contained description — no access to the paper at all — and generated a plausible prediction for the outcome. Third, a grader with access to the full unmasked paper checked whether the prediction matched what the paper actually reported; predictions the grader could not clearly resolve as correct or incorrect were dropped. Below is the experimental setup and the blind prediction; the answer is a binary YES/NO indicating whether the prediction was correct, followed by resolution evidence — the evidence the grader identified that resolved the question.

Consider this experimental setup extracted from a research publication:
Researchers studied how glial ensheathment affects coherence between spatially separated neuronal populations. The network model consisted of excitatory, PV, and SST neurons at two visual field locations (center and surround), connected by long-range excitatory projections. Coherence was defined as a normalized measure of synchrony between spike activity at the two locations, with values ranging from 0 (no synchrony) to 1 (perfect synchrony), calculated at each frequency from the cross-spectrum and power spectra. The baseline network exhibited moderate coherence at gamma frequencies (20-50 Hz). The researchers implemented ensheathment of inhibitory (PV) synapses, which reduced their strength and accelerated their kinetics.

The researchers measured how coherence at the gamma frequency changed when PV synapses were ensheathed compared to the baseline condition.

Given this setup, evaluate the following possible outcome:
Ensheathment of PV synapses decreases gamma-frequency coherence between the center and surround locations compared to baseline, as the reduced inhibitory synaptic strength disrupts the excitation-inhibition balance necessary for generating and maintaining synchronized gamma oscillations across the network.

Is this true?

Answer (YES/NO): NO